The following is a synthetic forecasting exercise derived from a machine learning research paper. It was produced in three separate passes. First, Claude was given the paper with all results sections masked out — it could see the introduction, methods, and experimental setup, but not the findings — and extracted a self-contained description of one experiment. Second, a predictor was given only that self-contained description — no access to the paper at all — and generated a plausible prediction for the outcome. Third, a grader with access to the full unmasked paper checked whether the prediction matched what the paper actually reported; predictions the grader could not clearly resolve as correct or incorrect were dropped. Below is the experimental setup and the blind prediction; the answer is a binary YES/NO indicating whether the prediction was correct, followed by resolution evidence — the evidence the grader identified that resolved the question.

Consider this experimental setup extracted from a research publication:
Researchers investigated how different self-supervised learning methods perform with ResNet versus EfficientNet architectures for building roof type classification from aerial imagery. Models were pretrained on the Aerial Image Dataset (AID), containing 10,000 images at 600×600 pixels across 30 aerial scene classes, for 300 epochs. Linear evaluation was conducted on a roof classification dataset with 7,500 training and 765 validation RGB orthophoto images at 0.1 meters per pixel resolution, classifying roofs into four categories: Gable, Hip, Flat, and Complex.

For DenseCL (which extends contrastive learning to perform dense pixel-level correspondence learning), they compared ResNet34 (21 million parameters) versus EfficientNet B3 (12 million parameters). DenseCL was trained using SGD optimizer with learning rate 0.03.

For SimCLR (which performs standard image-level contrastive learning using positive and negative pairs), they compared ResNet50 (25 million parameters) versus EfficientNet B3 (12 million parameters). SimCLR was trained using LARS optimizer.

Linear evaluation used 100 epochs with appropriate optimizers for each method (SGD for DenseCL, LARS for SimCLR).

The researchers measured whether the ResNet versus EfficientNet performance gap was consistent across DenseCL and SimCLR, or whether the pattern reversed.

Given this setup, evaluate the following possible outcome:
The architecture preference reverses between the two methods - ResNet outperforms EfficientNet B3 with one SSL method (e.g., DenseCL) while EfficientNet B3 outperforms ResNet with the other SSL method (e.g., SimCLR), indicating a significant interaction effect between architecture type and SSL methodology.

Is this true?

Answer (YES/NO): YES